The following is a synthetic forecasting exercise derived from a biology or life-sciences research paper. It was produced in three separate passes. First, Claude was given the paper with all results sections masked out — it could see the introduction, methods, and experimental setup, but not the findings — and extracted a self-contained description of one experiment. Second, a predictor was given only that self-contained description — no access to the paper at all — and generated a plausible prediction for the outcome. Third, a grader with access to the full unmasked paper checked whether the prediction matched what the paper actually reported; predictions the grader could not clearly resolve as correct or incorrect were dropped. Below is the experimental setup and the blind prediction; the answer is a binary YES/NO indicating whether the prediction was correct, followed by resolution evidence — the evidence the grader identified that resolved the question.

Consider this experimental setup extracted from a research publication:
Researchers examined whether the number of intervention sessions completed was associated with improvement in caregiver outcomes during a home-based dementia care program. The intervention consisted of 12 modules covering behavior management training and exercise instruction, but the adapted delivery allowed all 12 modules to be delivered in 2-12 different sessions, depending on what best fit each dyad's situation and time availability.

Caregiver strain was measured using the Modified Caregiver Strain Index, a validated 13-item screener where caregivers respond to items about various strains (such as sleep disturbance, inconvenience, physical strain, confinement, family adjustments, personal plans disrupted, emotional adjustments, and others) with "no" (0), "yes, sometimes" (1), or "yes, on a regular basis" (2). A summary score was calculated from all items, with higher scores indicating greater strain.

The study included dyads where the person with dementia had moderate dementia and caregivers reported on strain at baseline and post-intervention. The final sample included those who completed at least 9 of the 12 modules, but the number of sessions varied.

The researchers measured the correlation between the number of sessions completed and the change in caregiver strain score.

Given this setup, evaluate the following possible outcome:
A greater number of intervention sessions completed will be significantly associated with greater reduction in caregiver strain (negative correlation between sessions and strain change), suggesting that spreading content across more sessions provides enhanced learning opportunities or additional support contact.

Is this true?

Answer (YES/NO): NO